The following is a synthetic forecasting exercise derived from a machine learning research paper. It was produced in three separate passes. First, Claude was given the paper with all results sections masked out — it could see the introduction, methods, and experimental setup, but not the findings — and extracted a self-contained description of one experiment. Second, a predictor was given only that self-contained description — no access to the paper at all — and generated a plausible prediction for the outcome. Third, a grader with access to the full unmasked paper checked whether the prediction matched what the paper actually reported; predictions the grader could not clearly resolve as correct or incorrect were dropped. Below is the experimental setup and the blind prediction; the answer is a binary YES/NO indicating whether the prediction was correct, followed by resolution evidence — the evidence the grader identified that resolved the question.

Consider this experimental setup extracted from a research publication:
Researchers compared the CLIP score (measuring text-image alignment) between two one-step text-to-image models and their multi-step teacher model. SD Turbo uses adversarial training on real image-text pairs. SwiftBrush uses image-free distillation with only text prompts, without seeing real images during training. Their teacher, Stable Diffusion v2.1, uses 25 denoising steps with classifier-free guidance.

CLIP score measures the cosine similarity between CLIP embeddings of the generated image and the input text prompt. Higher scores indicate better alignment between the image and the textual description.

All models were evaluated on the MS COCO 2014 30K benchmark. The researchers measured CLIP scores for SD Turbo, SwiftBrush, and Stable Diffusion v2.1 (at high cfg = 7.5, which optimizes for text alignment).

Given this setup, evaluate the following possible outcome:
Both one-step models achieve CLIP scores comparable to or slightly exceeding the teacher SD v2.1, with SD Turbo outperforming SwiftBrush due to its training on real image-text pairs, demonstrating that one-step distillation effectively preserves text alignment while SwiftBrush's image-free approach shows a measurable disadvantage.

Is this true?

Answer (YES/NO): NO